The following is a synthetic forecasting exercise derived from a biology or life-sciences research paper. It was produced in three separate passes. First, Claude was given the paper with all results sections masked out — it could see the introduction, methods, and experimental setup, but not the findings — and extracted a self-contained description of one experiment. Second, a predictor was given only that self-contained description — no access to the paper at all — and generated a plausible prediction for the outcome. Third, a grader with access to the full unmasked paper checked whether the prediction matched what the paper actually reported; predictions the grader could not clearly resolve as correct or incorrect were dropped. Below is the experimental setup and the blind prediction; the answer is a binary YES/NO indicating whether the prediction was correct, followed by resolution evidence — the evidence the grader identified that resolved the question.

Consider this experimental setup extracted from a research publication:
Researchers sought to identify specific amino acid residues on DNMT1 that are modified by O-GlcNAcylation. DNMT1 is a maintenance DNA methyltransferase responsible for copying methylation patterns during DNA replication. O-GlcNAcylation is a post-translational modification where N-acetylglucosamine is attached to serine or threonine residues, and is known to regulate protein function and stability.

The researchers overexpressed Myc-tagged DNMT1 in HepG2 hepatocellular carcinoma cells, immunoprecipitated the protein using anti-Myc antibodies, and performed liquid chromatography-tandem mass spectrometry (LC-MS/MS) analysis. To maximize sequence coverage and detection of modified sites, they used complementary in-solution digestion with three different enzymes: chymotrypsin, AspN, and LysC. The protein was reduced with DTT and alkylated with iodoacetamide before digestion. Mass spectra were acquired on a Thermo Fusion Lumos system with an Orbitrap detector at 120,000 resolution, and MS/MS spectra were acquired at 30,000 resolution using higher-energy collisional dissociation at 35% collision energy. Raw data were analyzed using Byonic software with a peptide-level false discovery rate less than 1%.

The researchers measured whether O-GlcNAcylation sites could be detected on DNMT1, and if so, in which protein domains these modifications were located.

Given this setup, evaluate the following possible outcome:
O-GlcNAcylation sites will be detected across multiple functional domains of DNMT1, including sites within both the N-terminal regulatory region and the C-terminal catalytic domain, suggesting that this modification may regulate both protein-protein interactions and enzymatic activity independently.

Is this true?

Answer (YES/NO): NO